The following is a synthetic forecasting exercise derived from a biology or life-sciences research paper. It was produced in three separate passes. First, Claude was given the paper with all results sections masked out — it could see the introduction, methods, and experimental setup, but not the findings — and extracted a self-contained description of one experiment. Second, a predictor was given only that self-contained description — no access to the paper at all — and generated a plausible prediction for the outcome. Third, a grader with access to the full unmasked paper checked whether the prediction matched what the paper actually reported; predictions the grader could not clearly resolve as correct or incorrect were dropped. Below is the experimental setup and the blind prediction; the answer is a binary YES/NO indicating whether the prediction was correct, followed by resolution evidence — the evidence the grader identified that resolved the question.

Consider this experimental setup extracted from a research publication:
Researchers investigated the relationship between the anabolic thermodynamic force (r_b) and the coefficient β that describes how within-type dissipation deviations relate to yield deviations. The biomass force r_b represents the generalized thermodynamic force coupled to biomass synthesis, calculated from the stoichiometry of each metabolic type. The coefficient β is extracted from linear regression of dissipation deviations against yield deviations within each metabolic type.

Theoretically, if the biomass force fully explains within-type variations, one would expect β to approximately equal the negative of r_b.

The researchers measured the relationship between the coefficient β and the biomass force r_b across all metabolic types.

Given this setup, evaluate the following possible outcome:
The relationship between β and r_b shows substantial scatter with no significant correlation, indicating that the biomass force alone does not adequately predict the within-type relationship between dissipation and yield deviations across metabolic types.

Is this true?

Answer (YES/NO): NO